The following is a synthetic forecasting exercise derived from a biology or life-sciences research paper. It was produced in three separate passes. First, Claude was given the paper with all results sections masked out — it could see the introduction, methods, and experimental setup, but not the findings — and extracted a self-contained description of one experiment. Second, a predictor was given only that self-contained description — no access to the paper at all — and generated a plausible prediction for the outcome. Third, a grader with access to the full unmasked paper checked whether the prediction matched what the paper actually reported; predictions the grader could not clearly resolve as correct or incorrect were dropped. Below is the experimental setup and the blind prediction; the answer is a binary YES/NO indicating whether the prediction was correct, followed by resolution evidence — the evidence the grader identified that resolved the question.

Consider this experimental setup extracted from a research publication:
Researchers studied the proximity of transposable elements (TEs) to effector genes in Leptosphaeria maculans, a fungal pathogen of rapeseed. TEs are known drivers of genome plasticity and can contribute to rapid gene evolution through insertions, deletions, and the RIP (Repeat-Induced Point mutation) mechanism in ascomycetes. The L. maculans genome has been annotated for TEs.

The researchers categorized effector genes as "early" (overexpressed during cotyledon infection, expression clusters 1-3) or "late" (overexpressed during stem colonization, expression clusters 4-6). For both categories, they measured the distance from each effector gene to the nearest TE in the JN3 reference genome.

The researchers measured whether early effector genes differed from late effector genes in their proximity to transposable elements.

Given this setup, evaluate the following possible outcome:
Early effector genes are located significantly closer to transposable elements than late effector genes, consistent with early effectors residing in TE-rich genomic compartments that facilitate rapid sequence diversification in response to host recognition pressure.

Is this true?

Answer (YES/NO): YES